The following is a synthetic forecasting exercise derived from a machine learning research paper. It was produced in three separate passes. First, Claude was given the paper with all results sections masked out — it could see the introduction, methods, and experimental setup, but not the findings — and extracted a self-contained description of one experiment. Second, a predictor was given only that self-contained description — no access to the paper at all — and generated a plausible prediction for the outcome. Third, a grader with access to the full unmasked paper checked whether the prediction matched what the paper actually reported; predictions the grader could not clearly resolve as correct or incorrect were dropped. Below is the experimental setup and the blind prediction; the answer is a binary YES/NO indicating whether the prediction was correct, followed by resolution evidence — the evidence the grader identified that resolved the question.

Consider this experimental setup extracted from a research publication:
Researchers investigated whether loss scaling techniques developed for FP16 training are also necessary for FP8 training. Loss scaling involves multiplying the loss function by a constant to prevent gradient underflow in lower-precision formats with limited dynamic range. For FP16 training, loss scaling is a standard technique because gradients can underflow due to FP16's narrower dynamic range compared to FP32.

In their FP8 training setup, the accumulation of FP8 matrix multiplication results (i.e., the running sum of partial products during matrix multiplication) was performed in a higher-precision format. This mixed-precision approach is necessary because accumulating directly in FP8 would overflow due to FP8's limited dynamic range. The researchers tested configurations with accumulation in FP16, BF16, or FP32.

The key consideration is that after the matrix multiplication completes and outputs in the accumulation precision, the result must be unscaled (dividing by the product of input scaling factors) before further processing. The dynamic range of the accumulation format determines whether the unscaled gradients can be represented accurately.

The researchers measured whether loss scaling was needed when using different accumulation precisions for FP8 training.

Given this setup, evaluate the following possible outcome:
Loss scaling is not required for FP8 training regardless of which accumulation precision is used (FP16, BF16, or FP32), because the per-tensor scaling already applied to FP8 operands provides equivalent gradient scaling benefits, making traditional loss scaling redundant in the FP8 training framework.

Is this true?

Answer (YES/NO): NO